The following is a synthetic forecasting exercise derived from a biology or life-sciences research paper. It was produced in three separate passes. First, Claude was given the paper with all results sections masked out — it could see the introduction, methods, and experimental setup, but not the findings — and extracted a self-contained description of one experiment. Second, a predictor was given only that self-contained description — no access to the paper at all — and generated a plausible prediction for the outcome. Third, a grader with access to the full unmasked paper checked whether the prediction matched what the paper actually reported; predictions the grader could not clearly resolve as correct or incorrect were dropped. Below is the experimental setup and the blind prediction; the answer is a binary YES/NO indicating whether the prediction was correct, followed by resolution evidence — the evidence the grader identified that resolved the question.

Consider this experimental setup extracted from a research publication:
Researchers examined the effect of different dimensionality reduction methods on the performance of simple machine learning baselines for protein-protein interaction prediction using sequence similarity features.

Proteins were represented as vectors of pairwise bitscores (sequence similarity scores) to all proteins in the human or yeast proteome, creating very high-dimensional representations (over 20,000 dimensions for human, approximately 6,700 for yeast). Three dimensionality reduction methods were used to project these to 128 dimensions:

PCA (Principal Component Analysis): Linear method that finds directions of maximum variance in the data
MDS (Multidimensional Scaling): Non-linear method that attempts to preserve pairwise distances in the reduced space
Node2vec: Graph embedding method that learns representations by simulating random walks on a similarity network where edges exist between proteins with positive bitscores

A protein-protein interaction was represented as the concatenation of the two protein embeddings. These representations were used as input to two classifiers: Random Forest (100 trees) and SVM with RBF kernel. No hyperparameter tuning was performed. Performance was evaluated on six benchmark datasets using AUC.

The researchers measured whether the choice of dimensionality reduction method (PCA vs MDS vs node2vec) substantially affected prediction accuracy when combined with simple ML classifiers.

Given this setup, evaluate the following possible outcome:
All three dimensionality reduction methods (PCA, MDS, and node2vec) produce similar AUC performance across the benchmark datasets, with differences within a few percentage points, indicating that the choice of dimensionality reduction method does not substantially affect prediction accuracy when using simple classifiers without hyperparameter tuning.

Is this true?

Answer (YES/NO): NO